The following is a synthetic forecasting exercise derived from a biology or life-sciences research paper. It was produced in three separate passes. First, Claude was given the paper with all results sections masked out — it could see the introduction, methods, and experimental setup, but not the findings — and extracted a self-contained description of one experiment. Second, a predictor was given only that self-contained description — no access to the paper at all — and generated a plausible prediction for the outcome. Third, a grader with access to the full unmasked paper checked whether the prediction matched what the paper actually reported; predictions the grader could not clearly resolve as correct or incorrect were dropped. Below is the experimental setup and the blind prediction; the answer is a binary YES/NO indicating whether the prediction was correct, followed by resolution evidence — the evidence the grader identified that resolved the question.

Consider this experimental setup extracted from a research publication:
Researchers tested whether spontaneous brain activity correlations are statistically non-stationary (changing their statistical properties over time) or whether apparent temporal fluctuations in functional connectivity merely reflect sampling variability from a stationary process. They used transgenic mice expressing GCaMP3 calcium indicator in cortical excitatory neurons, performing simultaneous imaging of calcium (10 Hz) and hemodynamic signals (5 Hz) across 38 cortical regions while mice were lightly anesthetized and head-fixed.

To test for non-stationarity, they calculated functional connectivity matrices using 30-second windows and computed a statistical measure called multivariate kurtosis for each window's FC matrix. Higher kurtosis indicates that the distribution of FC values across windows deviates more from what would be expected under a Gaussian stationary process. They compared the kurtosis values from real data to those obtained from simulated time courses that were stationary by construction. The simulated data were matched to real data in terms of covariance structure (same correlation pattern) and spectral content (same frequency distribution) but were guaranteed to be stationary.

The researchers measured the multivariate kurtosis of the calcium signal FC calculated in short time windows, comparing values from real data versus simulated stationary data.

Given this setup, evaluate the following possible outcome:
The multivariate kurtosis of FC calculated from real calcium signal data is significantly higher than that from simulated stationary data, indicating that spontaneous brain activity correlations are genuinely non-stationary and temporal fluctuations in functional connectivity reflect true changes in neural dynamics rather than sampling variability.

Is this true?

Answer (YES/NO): YES